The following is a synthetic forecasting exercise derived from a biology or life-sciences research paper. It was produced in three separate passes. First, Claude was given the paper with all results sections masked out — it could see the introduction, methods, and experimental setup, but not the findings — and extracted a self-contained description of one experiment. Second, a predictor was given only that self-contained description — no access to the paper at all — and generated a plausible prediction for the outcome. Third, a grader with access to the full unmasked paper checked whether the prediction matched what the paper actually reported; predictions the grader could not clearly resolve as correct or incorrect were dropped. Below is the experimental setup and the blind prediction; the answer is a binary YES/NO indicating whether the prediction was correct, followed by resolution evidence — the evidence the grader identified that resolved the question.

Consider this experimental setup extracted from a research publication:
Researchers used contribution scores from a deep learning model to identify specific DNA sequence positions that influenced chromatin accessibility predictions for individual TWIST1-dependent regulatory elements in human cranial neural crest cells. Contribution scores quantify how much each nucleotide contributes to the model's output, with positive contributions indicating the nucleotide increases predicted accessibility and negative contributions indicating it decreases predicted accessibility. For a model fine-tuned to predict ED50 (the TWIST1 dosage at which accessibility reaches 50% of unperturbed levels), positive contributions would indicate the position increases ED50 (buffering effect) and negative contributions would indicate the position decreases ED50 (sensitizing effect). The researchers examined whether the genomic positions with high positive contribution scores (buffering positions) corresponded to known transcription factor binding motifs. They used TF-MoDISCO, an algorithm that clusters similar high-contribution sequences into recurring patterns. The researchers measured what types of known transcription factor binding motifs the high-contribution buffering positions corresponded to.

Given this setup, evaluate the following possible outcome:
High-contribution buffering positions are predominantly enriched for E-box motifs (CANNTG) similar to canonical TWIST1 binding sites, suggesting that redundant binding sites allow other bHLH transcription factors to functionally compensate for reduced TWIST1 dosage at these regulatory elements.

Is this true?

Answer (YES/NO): NO